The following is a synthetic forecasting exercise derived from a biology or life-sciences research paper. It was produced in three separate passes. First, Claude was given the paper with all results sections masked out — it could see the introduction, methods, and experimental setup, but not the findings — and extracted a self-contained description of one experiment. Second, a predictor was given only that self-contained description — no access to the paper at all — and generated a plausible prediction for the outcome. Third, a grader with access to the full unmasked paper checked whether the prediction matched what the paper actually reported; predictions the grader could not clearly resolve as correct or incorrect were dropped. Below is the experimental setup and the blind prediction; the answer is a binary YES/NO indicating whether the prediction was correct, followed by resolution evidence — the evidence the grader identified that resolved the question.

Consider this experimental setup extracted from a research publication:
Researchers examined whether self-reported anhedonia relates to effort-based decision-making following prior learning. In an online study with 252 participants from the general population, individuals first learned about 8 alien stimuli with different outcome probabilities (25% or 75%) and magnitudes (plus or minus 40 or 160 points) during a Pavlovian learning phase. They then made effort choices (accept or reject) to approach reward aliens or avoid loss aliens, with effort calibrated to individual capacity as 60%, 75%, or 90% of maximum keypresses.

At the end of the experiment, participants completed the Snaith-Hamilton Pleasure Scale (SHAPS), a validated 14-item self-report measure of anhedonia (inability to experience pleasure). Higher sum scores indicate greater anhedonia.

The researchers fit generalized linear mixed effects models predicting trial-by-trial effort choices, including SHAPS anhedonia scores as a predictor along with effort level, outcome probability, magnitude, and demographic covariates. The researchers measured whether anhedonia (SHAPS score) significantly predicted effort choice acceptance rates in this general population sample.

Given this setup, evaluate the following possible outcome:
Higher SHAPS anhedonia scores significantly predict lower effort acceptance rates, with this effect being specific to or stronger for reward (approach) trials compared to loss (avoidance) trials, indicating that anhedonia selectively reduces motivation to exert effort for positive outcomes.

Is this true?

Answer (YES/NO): NO